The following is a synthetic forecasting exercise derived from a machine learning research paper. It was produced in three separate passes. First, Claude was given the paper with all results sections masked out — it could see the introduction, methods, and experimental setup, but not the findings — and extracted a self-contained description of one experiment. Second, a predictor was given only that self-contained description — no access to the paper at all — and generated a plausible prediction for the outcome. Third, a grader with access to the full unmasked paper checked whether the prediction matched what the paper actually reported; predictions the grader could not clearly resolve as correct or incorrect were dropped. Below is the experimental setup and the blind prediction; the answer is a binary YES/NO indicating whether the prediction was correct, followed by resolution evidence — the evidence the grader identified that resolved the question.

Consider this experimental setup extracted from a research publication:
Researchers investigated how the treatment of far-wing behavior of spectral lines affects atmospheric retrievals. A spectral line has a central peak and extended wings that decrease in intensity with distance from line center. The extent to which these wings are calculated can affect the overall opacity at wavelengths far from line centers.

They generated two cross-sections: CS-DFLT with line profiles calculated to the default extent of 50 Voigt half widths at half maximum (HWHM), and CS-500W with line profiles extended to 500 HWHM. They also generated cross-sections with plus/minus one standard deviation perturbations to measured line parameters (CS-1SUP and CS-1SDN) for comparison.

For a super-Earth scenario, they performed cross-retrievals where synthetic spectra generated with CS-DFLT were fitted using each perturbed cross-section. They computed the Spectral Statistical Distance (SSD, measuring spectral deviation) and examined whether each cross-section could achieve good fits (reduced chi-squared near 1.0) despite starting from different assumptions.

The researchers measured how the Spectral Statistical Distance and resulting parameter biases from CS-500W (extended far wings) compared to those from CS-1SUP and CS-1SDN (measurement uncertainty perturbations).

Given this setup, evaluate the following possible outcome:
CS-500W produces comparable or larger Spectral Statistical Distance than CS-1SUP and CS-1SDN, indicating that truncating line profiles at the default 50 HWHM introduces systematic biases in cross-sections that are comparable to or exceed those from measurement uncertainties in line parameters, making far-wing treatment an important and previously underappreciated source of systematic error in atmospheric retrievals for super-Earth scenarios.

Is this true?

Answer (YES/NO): YES